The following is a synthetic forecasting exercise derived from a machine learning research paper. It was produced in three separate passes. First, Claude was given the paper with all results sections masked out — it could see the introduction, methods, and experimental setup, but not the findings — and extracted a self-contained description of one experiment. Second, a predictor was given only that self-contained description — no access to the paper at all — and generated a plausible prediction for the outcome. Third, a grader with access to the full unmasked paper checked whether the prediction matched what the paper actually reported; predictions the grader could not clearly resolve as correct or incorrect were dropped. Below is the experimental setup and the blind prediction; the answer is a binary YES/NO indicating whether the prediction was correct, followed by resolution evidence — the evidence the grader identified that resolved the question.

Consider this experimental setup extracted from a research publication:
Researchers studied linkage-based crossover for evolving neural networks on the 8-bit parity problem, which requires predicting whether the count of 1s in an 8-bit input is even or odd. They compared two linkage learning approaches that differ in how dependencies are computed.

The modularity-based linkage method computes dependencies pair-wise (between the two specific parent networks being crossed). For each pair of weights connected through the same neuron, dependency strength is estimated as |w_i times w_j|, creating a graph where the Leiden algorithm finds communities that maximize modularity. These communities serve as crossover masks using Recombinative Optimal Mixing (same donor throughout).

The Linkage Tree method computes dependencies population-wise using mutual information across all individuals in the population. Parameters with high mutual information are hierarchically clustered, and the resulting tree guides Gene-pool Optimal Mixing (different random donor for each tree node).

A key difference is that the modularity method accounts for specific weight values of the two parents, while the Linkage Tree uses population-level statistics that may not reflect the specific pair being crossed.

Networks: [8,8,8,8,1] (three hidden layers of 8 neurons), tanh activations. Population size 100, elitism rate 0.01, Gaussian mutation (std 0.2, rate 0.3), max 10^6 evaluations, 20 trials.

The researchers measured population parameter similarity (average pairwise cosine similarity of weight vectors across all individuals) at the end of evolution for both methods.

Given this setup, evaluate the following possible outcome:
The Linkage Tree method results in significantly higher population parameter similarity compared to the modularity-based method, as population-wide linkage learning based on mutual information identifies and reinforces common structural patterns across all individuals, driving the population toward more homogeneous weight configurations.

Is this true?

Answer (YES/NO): YES